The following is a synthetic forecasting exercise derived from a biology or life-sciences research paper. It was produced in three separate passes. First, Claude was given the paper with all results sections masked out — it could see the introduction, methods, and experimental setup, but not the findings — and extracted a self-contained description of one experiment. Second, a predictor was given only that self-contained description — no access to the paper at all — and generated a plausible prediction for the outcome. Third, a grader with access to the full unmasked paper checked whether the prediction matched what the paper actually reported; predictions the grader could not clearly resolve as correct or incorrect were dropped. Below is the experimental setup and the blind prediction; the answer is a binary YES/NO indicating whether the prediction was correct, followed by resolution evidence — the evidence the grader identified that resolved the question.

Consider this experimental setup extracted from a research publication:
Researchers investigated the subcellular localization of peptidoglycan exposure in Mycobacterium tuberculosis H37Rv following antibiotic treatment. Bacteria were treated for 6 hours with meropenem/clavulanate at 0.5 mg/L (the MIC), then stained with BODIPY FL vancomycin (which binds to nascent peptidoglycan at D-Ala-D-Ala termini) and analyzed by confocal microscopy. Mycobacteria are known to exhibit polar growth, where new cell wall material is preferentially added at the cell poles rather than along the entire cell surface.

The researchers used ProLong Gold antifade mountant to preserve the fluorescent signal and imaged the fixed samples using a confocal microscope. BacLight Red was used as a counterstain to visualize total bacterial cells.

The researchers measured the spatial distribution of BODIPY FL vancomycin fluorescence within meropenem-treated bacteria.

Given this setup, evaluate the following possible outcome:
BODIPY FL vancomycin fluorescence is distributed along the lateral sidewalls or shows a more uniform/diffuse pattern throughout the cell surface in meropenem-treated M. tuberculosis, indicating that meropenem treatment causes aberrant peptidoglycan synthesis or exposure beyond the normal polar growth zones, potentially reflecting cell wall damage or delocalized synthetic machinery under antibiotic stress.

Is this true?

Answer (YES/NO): NO